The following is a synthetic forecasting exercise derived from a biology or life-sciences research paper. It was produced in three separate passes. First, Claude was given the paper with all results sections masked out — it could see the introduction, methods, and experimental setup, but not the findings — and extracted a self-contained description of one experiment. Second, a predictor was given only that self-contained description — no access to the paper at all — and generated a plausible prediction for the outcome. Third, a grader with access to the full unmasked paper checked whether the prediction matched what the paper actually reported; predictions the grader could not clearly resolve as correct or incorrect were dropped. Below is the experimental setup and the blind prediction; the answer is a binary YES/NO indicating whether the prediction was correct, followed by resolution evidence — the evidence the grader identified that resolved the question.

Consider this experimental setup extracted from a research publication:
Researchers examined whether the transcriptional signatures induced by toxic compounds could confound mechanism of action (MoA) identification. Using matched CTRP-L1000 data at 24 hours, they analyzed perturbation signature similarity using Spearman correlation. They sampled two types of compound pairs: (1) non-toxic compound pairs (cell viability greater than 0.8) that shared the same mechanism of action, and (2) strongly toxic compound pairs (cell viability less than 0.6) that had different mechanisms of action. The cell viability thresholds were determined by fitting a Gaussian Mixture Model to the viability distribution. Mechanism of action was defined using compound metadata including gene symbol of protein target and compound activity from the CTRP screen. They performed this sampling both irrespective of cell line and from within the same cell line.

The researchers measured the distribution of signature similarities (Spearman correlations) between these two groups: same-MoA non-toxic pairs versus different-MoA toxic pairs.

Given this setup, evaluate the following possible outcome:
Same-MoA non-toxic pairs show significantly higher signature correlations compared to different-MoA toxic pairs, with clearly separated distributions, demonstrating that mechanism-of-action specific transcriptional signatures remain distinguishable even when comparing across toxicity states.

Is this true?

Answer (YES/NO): NO